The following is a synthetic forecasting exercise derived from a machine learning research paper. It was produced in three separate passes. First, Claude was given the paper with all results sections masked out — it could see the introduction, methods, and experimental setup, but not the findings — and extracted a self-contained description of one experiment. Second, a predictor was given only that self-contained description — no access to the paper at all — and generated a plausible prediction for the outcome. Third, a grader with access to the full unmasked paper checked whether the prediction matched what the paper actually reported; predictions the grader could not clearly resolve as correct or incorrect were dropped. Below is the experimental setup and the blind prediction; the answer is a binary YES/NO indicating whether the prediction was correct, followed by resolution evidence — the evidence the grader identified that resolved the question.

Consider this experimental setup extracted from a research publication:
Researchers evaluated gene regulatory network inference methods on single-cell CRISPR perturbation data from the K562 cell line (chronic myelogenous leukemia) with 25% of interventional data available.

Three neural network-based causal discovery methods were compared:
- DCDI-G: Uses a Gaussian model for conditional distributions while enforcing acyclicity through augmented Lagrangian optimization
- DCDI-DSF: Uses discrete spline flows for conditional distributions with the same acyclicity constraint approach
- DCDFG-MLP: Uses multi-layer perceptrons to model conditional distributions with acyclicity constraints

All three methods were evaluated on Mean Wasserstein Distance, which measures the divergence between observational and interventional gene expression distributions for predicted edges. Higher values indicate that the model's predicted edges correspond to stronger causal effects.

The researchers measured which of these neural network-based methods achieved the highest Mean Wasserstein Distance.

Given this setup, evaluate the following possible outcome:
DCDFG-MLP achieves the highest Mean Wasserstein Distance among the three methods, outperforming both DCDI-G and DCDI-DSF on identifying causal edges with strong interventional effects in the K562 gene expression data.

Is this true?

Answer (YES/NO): NO